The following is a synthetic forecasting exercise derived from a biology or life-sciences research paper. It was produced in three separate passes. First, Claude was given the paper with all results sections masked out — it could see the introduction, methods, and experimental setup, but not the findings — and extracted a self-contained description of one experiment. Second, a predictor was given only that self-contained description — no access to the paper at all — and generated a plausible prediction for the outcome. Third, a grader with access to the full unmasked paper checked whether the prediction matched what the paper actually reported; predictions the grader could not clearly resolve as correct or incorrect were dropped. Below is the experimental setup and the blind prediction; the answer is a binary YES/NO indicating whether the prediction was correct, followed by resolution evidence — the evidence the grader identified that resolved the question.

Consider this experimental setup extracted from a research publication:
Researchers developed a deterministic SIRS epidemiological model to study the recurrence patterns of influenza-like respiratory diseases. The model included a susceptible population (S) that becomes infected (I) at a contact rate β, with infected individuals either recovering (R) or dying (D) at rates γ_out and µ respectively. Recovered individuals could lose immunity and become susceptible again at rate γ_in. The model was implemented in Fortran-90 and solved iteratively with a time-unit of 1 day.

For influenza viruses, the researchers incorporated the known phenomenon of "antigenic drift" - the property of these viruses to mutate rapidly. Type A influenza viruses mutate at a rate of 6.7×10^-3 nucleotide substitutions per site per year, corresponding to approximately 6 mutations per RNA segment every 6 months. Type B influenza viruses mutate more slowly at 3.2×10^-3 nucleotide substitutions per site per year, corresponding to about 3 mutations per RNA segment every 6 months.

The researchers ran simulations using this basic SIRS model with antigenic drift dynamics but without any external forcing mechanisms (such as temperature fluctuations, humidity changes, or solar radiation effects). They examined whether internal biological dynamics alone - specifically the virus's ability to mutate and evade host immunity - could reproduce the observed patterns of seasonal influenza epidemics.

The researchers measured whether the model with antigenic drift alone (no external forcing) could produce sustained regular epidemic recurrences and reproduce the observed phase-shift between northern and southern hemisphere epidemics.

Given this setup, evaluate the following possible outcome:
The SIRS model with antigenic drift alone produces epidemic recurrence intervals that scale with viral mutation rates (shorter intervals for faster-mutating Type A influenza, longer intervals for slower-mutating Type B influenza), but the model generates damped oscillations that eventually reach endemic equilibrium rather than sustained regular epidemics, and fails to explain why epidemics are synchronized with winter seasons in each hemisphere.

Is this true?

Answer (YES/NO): NO